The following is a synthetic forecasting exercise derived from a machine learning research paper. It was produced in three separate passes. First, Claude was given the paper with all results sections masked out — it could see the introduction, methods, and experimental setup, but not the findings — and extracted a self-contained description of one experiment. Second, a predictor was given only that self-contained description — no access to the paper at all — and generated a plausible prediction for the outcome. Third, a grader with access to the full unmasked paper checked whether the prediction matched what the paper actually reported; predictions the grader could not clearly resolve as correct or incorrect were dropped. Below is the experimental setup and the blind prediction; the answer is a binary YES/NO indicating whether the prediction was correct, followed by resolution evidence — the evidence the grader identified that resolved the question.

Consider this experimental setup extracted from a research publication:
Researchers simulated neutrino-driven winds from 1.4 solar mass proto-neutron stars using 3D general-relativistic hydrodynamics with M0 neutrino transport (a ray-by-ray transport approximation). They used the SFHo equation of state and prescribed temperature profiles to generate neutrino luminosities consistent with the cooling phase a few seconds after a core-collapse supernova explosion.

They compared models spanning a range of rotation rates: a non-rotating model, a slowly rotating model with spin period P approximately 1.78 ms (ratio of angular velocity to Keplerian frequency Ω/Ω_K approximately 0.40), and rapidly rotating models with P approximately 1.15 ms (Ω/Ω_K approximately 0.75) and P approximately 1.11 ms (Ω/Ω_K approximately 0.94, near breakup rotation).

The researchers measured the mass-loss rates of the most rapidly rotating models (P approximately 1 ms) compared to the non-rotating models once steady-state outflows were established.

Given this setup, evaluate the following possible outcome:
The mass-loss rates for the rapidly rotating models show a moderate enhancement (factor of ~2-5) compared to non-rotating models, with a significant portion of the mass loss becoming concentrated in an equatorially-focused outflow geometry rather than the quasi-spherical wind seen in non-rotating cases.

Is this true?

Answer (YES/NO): NO